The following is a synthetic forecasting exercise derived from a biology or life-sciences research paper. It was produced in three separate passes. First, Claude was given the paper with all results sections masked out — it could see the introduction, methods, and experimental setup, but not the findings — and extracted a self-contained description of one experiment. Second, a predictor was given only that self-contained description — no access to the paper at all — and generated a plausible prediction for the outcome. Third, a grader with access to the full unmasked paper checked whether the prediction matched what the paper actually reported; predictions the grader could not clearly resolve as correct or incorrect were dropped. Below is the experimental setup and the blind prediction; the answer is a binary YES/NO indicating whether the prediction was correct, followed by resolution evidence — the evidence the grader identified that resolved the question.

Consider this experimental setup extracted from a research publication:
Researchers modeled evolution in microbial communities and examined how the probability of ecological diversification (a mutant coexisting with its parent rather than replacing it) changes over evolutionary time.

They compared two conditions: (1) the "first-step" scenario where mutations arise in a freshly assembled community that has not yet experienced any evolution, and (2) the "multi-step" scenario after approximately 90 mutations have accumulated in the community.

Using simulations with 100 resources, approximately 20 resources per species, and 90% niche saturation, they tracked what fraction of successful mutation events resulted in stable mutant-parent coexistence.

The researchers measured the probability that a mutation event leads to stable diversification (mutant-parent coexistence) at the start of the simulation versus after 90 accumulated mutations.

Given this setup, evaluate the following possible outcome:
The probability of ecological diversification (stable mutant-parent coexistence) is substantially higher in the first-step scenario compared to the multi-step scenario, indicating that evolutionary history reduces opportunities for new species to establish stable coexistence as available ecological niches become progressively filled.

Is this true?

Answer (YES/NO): NO